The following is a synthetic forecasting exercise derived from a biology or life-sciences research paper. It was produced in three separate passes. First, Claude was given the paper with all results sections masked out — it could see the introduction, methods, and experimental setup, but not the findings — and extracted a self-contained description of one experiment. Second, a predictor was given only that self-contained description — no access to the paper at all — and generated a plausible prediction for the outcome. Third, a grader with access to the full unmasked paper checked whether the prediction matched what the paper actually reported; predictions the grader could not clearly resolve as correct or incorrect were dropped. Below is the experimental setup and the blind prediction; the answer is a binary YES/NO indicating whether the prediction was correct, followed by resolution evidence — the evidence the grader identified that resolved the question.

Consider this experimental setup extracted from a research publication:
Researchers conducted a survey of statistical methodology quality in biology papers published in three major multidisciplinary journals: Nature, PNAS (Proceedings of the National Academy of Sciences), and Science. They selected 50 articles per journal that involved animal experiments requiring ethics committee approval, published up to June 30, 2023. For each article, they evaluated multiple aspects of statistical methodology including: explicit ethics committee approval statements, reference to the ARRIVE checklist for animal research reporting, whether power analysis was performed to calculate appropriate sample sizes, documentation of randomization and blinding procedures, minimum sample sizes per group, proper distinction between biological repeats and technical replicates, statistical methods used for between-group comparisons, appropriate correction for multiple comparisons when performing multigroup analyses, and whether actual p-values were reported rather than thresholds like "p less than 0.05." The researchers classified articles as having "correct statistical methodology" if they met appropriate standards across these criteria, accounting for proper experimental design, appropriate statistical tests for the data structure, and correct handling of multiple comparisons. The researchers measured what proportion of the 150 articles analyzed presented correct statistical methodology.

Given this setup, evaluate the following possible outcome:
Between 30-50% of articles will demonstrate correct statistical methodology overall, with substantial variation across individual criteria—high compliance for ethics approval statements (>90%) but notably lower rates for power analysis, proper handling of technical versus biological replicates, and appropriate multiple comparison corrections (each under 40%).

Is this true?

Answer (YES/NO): NO